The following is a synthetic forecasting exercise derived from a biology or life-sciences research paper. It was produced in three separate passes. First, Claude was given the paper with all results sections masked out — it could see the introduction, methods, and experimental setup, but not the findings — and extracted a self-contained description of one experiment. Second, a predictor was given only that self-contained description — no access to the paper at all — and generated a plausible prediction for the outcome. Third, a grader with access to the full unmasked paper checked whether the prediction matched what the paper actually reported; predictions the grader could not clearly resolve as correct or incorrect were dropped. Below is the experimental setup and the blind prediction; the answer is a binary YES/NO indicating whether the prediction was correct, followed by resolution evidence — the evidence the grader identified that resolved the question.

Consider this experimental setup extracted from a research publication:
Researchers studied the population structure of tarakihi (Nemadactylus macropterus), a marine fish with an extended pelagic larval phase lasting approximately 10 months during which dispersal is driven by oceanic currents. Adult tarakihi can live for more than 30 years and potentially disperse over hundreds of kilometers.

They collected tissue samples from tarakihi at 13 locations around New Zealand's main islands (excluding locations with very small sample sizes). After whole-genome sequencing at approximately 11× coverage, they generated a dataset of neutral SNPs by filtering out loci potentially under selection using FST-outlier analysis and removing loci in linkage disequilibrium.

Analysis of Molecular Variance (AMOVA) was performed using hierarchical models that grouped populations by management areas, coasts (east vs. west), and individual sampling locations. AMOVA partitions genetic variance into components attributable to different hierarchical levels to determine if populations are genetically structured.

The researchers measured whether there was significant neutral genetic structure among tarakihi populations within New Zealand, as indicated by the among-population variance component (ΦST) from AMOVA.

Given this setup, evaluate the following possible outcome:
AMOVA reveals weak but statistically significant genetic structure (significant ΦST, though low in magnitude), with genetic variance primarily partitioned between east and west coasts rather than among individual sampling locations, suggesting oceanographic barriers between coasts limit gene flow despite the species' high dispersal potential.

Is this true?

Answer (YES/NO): NO